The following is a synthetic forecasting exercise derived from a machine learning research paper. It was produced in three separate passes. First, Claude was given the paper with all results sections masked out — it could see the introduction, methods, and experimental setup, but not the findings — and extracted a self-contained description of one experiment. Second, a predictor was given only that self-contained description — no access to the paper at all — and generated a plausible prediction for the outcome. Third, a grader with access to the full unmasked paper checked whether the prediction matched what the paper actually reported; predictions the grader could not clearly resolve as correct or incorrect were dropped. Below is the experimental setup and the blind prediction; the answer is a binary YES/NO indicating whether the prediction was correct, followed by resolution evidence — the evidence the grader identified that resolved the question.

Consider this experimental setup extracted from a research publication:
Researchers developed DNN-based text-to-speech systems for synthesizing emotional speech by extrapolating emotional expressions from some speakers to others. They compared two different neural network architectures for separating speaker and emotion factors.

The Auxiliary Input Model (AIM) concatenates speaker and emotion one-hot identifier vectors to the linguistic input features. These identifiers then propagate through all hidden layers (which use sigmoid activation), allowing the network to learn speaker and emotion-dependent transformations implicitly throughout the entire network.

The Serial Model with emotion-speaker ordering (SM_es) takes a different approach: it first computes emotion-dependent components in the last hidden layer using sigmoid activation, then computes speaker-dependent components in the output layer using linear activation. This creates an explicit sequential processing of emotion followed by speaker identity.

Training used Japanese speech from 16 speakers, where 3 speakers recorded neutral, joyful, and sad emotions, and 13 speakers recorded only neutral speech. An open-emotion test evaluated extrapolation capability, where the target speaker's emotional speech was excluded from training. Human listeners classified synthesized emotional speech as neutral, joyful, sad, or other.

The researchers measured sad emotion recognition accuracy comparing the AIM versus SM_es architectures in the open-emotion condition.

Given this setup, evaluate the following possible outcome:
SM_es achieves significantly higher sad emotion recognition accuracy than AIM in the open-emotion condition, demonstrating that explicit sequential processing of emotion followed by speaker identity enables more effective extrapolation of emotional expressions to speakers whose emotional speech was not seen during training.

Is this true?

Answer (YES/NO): NO